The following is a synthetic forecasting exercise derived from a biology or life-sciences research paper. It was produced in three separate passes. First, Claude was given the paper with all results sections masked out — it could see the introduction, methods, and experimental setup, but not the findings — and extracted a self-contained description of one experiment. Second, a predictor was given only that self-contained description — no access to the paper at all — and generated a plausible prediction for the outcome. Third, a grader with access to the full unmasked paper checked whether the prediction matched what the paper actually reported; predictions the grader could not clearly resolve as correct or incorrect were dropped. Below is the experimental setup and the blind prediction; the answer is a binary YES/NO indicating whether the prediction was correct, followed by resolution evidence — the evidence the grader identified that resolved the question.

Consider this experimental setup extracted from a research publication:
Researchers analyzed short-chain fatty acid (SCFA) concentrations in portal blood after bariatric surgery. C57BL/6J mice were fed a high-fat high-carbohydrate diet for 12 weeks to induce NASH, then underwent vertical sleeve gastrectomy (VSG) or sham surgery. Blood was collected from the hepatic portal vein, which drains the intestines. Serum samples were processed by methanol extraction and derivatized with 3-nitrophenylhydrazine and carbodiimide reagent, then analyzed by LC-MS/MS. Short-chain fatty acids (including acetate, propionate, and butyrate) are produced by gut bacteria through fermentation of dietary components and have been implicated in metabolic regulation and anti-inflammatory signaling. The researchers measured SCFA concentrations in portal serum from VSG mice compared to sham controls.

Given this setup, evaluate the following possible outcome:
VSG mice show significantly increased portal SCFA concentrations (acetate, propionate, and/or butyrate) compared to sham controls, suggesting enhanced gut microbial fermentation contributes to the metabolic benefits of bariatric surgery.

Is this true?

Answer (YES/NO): NO